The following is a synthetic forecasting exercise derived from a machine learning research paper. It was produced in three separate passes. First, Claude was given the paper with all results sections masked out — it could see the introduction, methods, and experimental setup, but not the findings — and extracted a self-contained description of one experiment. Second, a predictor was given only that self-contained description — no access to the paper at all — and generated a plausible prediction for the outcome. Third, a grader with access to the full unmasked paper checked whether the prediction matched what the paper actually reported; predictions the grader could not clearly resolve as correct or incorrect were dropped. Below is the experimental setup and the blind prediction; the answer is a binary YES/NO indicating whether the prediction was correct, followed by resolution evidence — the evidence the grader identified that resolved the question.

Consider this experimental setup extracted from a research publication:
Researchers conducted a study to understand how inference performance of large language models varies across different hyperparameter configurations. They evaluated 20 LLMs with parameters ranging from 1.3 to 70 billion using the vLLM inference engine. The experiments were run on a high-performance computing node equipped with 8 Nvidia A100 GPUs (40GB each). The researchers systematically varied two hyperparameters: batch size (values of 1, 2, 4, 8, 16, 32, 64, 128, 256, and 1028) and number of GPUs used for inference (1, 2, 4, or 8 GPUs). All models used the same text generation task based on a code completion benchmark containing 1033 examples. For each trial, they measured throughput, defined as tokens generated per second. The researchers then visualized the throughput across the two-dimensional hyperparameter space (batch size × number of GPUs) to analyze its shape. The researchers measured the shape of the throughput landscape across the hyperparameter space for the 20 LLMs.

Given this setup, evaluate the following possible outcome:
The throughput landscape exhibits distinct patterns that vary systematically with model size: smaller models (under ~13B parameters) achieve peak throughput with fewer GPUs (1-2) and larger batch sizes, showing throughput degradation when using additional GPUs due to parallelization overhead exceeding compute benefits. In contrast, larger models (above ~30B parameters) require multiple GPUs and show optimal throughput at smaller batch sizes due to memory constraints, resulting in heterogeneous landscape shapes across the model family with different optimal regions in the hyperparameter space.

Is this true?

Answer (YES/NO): NO